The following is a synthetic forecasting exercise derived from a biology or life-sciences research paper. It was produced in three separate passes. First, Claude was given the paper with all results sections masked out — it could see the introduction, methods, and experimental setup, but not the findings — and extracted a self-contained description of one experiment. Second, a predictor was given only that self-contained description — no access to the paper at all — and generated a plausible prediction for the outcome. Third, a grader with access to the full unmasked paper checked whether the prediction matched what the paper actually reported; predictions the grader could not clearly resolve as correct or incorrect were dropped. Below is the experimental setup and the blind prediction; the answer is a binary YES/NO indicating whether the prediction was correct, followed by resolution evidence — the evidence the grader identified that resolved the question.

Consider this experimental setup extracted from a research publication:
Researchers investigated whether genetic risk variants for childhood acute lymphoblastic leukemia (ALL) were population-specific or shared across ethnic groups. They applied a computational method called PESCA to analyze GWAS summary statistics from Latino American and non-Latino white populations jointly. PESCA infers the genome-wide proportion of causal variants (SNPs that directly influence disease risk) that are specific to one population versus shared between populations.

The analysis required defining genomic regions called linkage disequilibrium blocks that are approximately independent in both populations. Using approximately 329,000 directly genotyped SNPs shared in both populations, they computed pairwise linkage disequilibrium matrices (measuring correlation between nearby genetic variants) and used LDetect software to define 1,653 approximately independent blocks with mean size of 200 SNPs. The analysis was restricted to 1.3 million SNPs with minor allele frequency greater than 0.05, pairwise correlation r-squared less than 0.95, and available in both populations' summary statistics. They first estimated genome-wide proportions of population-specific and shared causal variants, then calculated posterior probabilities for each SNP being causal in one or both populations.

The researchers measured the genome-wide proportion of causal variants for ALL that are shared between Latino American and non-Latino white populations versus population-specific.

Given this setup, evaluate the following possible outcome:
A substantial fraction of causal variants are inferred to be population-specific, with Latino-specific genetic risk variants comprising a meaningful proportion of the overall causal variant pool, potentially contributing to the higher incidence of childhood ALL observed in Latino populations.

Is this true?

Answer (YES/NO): YES